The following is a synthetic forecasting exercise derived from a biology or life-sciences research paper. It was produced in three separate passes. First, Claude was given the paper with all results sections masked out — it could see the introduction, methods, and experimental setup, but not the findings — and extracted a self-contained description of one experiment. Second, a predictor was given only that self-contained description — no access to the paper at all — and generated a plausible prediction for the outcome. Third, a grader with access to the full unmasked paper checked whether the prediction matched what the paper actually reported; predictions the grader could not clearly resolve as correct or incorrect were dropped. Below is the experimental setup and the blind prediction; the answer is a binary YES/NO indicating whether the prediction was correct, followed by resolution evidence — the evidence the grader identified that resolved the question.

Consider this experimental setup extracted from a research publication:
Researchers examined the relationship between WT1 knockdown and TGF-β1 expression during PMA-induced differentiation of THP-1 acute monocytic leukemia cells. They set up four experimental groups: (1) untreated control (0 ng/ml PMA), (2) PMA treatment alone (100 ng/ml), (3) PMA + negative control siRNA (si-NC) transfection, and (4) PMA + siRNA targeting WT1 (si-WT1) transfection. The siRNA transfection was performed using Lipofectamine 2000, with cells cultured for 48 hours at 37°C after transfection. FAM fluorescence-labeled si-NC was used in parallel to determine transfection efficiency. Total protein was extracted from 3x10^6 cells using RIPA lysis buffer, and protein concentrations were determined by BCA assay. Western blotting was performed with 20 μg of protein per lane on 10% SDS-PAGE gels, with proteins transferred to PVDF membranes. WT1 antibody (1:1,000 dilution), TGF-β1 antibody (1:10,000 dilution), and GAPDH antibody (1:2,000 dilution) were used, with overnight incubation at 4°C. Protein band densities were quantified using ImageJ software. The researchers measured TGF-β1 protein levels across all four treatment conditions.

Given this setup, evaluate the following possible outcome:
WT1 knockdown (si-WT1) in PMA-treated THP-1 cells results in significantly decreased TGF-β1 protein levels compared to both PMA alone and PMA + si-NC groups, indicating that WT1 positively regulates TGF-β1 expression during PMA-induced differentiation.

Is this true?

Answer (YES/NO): NO